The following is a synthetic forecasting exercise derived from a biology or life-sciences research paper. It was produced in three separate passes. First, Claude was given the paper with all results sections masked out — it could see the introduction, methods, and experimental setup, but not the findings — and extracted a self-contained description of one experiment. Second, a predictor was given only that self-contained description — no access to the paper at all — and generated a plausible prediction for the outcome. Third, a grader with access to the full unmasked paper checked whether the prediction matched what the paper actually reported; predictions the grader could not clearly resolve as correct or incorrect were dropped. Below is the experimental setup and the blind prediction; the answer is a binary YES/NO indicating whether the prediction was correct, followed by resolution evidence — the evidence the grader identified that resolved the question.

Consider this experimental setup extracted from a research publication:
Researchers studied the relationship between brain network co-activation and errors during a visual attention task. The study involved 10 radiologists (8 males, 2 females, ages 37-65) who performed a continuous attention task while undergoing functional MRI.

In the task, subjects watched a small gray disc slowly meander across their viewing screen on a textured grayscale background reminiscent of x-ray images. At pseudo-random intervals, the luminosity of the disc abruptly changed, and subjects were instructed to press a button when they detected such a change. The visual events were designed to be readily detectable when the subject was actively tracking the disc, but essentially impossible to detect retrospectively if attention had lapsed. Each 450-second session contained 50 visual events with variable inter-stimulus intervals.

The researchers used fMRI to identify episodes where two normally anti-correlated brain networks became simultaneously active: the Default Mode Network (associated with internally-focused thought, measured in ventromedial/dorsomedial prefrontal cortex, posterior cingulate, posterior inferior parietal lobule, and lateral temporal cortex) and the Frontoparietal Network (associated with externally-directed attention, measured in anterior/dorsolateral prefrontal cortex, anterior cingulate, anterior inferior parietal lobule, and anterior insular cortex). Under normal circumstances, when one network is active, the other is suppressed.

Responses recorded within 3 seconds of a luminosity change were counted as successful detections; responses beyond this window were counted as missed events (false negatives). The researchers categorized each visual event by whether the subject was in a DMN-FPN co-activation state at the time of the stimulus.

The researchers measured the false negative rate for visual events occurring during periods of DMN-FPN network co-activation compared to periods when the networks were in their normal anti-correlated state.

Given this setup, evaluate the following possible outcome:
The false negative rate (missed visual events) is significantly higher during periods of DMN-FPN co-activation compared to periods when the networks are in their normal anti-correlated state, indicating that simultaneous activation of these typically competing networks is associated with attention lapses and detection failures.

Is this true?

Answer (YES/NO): YES